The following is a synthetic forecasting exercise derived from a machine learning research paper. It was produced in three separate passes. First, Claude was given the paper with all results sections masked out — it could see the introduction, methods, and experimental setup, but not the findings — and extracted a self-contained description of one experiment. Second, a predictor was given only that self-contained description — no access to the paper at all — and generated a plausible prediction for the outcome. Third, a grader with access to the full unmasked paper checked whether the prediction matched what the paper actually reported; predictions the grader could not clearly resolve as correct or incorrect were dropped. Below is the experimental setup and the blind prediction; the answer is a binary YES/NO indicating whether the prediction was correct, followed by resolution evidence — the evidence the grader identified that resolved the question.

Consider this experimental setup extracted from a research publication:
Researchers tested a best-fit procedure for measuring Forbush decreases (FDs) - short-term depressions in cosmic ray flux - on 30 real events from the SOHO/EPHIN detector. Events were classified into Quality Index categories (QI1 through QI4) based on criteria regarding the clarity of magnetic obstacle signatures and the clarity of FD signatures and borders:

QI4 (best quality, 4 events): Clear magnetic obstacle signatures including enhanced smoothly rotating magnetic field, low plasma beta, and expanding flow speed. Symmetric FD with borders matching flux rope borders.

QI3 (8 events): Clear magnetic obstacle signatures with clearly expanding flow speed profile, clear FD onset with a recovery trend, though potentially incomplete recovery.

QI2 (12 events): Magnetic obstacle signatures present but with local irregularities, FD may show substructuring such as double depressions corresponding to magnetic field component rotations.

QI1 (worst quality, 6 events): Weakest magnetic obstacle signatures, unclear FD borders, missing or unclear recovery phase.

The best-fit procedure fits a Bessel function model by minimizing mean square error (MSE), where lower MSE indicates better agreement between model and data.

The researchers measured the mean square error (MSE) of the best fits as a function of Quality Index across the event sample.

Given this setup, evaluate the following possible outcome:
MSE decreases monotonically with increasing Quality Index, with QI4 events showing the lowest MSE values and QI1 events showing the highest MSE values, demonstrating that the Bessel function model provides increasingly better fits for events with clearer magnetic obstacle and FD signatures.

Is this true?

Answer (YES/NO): NO